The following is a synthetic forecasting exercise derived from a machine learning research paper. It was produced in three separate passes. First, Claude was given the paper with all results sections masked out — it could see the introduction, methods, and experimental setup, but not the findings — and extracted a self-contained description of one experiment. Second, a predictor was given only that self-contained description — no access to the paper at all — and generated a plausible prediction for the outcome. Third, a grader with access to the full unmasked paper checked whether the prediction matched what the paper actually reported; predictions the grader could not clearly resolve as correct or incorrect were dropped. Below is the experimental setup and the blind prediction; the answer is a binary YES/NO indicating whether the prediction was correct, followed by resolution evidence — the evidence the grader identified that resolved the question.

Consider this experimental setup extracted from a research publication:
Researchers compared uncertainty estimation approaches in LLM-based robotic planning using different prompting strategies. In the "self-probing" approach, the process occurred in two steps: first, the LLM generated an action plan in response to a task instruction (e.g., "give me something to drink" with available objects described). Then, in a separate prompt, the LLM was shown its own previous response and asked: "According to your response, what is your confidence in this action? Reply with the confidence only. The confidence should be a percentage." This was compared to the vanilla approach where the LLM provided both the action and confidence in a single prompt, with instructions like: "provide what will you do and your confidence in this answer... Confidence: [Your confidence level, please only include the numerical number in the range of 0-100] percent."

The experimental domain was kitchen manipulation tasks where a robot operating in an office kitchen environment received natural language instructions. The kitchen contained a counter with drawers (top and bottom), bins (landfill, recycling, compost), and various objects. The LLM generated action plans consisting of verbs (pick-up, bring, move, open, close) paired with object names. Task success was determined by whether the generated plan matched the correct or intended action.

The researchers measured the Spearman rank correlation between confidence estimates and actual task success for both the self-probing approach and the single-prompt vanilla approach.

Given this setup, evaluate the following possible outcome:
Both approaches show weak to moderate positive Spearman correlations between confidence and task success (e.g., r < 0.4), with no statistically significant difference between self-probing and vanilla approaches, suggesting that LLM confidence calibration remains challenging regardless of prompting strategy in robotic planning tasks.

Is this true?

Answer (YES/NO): NO